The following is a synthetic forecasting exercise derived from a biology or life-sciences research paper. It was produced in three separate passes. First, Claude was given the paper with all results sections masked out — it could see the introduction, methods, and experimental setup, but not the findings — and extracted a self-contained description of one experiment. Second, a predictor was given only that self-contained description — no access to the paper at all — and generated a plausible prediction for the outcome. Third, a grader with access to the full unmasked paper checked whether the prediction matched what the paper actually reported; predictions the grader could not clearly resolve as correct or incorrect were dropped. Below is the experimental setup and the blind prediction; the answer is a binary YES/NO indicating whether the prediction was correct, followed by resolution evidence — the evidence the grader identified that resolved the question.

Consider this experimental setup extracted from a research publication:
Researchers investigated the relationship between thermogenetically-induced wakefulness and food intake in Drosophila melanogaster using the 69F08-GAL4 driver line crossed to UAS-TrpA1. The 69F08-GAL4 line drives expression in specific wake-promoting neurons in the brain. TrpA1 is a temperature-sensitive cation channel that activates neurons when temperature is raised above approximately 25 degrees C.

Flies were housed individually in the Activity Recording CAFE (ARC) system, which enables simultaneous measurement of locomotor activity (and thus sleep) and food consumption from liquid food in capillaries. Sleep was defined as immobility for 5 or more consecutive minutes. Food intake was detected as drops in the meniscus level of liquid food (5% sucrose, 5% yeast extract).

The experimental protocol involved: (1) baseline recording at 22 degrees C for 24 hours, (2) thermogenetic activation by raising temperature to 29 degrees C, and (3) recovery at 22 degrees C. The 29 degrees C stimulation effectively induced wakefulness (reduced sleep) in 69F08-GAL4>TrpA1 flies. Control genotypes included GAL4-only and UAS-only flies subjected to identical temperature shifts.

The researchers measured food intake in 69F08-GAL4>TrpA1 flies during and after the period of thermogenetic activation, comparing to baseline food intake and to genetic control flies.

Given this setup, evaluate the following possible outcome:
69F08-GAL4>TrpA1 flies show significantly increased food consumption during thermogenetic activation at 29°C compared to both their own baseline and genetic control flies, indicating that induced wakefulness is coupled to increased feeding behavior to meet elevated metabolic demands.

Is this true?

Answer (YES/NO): NO